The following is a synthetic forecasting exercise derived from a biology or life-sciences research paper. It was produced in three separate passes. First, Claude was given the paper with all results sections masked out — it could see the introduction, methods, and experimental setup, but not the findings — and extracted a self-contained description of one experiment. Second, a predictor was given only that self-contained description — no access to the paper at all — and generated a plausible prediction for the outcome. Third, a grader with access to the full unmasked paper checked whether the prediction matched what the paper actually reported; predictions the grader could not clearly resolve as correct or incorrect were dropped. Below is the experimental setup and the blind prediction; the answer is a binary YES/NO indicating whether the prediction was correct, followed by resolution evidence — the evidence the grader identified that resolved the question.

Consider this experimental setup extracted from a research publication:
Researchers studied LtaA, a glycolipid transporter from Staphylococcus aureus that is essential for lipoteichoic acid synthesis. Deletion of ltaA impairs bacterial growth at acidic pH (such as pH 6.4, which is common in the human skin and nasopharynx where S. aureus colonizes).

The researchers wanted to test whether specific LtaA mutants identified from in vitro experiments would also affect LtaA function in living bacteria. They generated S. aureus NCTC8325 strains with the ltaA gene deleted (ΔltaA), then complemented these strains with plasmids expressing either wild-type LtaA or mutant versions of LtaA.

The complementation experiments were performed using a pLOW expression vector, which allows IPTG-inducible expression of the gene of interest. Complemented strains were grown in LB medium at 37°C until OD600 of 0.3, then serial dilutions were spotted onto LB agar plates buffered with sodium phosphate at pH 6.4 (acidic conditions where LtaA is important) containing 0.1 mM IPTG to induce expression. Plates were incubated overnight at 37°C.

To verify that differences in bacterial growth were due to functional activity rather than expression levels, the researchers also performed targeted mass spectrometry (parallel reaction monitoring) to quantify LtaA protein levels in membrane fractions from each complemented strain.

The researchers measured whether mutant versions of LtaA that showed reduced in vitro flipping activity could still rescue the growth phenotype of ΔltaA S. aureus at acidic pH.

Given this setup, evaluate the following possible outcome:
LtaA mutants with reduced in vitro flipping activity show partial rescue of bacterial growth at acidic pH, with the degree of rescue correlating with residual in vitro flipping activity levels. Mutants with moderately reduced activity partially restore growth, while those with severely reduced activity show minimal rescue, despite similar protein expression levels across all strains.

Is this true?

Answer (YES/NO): NO